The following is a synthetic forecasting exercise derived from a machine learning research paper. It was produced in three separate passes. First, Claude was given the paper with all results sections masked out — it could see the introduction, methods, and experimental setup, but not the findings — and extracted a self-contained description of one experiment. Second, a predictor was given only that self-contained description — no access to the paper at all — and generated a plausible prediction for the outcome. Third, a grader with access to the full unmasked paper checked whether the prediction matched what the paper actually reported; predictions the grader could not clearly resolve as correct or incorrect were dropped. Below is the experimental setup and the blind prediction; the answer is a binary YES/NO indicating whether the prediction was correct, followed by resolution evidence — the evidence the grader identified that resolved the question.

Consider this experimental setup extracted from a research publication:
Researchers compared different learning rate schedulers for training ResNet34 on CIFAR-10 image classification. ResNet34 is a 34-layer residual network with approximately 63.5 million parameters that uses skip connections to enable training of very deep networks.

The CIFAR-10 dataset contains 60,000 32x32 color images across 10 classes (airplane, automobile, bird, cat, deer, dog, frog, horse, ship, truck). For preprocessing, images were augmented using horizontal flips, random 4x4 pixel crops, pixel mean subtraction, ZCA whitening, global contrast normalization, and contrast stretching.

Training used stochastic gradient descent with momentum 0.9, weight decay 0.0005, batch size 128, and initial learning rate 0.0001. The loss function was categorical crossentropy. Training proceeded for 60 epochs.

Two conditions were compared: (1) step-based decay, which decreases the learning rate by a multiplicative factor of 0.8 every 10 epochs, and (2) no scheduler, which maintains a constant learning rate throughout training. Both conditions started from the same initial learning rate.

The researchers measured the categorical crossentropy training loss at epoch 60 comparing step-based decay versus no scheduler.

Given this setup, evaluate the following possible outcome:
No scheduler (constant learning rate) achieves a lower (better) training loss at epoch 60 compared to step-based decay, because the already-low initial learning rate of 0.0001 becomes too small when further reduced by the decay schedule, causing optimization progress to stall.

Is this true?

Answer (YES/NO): YES